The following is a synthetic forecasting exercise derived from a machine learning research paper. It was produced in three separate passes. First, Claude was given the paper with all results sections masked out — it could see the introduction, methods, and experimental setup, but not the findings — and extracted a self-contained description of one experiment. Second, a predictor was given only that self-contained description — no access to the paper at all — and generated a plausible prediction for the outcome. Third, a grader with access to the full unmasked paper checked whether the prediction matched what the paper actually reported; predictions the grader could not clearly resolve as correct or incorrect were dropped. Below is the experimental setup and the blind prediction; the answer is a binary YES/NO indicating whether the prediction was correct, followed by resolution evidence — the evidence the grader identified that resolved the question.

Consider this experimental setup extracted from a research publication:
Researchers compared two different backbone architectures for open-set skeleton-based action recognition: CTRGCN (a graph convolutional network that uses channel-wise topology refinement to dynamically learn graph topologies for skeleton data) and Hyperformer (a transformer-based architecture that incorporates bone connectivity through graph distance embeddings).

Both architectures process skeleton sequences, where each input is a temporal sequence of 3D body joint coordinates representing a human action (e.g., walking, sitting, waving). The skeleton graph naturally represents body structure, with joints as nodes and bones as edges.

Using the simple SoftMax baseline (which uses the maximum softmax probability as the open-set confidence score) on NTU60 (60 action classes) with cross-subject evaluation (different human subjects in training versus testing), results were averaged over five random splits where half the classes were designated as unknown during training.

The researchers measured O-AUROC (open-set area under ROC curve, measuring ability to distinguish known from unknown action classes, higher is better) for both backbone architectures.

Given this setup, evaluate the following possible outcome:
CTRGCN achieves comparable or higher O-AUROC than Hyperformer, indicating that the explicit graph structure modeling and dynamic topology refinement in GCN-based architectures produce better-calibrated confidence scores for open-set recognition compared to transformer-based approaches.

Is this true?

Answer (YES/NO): YES